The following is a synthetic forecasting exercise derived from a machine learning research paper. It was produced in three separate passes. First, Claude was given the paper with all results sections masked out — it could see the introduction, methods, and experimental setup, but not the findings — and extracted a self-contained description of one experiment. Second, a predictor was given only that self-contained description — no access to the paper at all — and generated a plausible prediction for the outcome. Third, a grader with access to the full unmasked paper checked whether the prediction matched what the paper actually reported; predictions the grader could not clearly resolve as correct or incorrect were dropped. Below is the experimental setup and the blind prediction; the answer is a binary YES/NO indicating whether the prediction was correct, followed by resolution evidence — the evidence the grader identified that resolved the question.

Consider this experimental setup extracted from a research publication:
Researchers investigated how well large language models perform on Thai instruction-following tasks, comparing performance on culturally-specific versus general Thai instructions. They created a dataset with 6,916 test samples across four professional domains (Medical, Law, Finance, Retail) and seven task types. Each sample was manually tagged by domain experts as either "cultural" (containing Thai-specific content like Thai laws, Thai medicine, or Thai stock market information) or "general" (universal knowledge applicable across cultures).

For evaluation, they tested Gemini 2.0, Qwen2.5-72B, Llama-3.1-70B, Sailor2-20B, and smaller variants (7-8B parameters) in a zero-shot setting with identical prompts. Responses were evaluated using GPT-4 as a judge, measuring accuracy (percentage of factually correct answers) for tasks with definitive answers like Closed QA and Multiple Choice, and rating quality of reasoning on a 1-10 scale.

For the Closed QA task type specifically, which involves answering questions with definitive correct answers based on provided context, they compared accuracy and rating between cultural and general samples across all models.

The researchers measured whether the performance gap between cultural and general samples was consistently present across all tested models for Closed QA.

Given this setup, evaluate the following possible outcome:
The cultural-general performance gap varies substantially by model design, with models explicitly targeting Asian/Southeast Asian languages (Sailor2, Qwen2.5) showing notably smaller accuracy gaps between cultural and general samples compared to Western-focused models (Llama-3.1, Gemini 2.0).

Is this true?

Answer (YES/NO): NO